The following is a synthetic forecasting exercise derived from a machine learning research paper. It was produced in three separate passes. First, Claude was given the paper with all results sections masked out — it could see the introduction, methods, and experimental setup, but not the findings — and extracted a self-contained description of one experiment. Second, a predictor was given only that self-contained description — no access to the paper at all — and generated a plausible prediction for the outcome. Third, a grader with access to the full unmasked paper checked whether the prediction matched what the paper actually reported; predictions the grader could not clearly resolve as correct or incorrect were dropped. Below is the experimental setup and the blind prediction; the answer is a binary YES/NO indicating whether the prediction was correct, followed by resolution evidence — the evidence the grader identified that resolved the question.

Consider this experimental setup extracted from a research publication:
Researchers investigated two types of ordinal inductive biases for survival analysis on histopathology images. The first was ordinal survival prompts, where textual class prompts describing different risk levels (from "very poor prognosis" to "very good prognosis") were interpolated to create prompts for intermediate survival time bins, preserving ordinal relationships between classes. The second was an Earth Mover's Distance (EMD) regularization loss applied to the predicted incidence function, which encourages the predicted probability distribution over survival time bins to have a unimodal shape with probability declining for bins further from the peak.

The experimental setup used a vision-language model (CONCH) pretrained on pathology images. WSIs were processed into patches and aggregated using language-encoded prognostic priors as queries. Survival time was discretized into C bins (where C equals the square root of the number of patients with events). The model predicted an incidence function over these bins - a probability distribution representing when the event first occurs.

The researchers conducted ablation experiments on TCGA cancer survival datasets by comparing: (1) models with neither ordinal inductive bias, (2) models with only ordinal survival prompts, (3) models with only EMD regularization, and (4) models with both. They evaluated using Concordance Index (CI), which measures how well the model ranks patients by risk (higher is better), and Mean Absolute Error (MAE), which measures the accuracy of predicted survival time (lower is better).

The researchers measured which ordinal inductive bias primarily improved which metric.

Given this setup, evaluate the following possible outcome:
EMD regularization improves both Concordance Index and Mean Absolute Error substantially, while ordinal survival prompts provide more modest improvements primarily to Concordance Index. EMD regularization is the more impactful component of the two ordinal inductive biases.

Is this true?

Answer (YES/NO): NO